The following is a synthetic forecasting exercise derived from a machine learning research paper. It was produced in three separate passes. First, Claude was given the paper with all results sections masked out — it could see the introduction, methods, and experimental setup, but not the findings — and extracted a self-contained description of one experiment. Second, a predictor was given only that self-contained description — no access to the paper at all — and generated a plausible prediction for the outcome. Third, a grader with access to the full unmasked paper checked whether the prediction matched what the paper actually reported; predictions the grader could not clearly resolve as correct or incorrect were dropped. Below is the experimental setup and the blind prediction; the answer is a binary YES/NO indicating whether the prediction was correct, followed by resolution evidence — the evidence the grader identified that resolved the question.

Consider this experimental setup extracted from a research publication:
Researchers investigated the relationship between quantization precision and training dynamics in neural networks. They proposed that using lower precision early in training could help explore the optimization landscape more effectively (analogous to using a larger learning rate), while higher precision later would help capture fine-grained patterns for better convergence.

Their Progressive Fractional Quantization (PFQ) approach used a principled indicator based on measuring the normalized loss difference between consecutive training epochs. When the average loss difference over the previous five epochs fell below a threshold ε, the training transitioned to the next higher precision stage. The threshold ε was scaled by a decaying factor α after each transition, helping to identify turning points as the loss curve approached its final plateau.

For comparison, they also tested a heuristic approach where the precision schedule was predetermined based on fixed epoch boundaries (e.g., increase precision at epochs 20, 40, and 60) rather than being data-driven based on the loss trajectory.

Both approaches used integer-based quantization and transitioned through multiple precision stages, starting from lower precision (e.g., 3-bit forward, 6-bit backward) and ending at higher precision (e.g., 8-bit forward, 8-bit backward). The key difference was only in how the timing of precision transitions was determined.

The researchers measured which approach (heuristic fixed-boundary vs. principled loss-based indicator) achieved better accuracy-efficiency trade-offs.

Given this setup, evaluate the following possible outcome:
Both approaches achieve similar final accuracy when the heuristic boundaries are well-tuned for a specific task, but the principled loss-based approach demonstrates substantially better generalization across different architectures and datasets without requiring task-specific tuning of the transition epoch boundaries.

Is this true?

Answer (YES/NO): NO